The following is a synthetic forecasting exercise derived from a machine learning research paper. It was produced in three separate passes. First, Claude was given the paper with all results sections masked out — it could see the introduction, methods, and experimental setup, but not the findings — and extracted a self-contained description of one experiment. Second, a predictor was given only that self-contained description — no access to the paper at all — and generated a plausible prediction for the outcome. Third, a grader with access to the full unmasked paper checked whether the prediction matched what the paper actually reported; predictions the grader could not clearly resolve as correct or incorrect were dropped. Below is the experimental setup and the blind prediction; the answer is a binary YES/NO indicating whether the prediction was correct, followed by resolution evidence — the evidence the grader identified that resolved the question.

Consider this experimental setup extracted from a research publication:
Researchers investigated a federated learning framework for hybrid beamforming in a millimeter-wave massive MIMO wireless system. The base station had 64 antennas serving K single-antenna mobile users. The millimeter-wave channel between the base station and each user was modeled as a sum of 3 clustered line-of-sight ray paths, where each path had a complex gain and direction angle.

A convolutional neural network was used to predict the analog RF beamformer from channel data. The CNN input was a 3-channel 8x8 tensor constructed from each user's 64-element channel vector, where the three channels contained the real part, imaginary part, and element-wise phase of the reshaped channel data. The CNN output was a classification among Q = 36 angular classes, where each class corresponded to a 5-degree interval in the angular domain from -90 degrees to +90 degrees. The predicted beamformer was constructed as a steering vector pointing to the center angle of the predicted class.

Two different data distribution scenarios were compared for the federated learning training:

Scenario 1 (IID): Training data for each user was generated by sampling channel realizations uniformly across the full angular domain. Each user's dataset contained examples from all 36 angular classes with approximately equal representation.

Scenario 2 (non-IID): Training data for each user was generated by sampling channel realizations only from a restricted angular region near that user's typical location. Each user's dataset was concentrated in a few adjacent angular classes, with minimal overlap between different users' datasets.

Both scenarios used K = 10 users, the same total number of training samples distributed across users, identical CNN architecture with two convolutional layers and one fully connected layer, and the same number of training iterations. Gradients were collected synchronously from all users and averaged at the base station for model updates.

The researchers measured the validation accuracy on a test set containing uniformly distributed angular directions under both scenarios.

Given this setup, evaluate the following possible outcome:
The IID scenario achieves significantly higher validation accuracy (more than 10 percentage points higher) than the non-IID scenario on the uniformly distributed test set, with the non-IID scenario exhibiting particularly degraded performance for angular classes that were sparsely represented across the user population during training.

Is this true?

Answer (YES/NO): NO